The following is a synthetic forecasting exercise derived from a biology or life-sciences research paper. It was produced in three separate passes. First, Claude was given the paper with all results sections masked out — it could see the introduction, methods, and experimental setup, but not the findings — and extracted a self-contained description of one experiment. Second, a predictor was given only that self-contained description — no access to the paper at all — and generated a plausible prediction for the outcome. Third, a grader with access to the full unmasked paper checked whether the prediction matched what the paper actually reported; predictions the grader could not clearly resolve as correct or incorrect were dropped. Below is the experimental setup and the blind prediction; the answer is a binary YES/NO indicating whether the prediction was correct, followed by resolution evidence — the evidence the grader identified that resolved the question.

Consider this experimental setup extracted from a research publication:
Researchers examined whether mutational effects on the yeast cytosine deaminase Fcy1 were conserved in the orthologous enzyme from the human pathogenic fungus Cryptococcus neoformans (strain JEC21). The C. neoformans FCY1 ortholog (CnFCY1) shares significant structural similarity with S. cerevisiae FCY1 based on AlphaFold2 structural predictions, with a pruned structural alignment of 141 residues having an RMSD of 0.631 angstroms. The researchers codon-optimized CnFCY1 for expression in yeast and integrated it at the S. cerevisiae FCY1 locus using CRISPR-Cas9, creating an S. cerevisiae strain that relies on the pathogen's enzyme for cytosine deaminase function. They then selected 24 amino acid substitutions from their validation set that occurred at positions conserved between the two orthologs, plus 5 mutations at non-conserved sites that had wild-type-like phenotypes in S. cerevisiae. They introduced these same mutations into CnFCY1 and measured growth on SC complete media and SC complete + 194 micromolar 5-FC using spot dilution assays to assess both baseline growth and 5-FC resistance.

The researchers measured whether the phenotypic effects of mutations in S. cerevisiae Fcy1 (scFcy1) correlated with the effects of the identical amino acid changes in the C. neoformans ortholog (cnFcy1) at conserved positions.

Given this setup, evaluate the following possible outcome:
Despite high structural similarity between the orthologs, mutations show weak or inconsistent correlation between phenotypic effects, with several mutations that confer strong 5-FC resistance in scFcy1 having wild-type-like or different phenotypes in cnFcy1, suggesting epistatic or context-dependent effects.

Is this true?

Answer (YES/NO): NO